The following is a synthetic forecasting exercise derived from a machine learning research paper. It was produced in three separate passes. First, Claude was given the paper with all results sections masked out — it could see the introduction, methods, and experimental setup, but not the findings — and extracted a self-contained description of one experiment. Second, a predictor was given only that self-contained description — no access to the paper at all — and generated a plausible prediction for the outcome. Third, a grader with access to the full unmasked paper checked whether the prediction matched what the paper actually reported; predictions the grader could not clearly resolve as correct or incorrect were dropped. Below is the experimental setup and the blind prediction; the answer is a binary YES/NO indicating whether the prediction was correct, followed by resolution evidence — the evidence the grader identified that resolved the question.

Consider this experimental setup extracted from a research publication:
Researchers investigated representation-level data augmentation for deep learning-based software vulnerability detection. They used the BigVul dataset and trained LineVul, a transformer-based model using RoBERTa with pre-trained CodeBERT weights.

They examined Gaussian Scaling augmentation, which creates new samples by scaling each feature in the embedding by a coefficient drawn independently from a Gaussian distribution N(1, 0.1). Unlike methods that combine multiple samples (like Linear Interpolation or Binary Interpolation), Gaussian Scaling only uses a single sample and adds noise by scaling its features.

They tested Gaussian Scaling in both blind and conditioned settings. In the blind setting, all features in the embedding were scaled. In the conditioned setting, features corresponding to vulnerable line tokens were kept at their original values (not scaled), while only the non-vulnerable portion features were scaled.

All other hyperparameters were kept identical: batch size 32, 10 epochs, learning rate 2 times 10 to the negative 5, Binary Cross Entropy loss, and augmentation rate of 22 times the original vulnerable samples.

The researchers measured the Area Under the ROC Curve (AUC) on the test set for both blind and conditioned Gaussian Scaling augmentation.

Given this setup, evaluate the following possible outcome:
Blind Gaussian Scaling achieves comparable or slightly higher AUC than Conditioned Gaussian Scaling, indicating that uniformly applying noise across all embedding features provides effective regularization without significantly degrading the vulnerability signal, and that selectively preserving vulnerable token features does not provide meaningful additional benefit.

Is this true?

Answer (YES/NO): NO